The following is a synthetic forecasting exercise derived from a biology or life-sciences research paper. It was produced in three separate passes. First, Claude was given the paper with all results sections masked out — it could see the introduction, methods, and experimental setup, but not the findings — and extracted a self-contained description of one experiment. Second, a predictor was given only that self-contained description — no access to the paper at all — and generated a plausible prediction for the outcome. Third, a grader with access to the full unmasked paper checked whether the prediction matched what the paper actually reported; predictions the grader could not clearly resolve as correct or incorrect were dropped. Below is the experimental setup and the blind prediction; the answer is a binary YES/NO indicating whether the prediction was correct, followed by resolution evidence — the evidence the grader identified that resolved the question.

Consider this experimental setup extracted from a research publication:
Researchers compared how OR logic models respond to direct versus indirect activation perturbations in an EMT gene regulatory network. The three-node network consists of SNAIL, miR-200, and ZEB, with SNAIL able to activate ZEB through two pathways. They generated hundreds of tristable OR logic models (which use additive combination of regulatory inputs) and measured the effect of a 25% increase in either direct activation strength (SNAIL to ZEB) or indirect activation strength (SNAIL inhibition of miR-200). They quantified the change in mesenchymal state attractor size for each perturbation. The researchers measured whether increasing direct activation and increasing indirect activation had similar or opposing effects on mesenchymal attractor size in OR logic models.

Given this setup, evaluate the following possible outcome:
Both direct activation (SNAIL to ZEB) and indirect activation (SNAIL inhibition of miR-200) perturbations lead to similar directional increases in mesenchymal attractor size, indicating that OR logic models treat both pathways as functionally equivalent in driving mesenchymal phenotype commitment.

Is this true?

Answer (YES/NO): NO